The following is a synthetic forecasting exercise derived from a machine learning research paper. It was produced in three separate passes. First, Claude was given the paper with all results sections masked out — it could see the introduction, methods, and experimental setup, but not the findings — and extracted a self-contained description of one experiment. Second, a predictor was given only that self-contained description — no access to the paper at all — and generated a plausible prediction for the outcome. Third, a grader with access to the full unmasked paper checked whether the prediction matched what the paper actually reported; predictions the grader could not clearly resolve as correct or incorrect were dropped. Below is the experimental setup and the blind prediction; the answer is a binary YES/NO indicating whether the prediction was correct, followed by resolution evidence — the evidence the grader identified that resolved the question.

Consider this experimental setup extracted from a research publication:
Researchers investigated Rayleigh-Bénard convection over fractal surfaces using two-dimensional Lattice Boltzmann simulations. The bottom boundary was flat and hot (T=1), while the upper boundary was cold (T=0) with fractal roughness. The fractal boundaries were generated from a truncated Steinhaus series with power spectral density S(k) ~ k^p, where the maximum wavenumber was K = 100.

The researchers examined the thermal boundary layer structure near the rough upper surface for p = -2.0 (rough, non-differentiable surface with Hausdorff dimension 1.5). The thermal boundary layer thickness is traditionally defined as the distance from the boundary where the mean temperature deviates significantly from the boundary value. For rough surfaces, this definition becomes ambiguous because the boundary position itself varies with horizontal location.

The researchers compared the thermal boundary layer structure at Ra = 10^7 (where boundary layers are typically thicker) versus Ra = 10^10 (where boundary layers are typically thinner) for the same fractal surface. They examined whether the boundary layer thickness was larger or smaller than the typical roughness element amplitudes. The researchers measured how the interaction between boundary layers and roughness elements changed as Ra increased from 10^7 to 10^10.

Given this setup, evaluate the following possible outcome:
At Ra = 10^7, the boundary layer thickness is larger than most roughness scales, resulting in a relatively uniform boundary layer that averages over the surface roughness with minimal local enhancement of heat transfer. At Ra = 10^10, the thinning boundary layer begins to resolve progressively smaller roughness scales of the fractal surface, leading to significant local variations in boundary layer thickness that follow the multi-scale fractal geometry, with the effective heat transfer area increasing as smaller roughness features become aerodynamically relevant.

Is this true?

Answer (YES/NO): NO